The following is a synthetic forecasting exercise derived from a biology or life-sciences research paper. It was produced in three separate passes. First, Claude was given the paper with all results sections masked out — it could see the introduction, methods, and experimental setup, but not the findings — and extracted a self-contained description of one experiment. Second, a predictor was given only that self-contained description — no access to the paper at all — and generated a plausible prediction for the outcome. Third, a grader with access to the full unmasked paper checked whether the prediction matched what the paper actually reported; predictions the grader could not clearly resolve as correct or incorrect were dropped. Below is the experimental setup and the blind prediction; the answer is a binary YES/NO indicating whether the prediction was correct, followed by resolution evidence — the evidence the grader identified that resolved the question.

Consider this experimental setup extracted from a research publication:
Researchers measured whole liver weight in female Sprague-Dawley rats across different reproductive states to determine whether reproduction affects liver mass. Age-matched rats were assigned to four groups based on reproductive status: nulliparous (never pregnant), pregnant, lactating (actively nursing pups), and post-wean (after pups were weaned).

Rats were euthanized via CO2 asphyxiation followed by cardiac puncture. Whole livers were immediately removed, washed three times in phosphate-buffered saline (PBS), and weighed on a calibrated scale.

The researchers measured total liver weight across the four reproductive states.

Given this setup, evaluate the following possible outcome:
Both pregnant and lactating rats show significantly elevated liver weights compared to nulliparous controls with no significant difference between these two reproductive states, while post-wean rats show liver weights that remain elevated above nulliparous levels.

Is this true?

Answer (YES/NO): NO